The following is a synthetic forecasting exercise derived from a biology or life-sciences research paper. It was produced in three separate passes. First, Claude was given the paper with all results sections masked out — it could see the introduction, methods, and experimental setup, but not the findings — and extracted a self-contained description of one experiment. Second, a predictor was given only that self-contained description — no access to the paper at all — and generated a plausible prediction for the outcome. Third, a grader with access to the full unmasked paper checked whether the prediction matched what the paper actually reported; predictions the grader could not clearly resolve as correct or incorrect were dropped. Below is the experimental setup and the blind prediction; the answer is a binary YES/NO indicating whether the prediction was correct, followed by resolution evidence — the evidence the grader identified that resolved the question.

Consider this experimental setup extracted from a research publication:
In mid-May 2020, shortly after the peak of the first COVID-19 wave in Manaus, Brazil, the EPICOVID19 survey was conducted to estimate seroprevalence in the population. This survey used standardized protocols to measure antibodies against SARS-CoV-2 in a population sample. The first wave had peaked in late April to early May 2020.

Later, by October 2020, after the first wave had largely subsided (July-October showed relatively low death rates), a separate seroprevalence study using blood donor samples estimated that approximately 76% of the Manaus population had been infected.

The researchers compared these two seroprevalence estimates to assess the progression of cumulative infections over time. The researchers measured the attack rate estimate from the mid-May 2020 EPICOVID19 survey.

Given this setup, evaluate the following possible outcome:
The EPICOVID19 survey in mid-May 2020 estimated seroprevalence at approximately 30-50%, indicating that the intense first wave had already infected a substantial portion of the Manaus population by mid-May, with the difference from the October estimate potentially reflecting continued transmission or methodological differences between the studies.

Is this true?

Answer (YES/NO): NO